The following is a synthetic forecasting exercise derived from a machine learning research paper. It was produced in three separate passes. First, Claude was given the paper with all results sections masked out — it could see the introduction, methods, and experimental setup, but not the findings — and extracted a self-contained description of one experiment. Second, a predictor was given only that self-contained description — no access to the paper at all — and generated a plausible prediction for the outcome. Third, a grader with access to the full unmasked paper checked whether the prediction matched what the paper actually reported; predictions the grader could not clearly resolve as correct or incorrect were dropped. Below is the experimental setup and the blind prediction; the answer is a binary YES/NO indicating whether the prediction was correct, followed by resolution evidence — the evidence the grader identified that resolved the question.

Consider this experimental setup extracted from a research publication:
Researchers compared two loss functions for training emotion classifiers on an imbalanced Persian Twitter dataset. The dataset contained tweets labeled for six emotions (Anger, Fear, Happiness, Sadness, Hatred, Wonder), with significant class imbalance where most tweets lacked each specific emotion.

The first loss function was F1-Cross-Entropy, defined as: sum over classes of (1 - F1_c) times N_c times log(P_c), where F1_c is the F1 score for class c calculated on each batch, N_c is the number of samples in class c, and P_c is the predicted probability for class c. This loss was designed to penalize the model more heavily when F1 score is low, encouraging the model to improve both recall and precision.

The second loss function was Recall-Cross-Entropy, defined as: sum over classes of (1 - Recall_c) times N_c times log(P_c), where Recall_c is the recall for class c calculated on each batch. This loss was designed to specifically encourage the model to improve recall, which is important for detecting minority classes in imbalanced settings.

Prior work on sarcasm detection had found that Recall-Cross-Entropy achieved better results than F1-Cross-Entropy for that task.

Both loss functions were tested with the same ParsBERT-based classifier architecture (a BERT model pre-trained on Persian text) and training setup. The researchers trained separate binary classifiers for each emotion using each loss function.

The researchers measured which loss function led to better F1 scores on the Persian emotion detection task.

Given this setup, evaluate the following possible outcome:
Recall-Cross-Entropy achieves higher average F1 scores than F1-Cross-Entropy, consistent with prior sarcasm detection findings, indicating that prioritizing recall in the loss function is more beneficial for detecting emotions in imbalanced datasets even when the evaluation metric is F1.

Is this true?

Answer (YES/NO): NO